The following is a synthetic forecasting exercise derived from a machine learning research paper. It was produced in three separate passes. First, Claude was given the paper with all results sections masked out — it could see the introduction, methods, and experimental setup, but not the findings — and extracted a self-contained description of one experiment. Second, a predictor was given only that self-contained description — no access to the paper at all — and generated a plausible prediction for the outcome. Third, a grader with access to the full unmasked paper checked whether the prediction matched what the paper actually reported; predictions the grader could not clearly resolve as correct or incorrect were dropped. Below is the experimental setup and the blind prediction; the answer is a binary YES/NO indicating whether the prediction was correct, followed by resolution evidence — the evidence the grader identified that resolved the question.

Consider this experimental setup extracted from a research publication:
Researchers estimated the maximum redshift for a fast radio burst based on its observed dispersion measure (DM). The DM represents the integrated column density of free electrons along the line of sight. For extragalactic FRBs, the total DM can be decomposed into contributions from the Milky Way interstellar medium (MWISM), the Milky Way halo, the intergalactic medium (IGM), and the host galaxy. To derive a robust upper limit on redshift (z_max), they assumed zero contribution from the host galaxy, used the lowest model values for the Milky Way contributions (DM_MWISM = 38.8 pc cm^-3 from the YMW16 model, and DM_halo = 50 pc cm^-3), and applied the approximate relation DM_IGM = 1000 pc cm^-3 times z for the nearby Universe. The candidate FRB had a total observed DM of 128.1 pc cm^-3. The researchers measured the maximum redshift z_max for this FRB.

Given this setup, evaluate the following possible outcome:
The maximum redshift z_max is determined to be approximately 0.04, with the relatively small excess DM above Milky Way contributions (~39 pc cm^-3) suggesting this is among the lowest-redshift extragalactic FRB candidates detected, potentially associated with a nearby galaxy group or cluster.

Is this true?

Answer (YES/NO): NO